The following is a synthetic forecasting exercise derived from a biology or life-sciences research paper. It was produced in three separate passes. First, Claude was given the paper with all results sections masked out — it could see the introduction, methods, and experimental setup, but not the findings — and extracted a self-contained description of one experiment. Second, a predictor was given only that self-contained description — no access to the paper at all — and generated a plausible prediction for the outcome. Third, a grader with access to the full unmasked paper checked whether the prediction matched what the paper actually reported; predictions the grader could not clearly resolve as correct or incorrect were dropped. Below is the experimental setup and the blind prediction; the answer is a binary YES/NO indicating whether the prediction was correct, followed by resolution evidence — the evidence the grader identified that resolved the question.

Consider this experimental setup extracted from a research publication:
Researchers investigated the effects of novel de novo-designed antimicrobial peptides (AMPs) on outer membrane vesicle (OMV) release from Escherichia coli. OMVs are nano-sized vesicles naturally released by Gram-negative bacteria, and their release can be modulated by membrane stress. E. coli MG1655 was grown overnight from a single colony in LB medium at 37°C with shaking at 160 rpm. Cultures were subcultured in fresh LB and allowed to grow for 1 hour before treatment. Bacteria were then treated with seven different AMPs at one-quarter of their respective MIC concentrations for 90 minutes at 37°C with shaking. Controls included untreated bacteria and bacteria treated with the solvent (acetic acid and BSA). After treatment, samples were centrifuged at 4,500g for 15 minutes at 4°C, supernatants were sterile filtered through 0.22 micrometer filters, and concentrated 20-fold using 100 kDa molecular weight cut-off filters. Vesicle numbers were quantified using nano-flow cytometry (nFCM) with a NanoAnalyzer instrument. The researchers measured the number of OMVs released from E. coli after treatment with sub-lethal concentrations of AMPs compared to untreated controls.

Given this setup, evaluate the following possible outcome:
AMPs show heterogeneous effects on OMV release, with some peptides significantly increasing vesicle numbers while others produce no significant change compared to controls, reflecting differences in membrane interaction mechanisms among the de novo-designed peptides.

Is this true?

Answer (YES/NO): YES